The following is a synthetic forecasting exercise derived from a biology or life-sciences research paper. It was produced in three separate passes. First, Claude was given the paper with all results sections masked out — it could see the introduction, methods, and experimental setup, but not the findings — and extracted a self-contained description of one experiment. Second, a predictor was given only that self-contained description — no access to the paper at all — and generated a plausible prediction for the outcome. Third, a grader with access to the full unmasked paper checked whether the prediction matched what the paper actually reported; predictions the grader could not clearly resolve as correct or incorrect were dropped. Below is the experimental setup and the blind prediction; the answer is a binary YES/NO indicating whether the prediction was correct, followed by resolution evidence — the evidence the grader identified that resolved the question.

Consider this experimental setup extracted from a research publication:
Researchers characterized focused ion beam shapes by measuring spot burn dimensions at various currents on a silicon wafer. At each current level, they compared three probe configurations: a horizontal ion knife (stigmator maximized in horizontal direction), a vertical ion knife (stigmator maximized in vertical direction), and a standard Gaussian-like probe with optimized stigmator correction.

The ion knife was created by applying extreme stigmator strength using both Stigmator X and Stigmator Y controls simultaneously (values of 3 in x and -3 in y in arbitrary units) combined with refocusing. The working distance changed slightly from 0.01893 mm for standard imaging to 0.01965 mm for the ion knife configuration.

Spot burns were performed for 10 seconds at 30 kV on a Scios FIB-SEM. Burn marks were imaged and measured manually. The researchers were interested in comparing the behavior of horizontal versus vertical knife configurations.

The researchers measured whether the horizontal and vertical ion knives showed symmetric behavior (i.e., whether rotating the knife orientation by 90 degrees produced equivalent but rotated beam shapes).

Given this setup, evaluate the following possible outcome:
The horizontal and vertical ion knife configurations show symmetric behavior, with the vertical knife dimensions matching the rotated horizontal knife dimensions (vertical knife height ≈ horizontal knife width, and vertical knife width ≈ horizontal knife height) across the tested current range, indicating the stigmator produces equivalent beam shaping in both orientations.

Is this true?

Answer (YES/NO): NO